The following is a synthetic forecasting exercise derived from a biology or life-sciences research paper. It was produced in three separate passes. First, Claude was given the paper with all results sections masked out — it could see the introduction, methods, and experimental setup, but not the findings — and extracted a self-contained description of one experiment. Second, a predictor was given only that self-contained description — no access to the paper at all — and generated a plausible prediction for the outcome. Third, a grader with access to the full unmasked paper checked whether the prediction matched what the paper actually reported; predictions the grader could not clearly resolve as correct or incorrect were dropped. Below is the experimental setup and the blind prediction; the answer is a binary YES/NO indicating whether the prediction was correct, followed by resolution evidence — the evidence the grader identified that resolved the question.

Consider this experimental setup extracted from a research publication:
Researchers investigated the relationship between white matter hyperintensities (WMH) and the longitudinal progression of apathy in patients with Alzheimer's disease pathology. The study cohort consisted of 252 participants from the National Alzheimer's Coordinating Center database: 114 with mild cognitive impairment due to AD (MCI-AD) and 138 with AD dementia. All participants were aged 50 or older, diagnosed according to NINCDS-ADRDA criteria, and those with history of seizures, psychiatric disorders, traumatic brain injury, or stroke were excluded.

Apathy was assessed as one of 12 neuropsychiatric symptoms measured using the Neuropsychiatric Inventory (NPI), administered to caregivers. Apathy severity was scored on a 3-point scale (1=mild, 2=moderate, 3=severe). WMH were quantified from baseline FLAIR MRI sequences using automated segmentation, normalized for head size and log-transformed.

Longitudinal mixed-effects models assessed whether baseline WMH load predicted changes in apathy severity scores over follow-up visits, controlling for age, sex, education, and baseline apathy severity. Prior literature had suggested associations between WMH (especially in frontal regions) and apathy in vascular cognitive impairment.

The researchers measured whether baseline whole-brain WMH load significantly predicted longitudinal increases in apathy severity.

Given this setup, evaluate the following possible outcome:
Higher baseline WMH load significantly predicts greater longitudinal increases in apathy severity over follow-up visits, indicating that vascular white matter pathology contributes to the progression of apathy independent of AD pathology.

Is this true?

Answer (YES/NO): NO